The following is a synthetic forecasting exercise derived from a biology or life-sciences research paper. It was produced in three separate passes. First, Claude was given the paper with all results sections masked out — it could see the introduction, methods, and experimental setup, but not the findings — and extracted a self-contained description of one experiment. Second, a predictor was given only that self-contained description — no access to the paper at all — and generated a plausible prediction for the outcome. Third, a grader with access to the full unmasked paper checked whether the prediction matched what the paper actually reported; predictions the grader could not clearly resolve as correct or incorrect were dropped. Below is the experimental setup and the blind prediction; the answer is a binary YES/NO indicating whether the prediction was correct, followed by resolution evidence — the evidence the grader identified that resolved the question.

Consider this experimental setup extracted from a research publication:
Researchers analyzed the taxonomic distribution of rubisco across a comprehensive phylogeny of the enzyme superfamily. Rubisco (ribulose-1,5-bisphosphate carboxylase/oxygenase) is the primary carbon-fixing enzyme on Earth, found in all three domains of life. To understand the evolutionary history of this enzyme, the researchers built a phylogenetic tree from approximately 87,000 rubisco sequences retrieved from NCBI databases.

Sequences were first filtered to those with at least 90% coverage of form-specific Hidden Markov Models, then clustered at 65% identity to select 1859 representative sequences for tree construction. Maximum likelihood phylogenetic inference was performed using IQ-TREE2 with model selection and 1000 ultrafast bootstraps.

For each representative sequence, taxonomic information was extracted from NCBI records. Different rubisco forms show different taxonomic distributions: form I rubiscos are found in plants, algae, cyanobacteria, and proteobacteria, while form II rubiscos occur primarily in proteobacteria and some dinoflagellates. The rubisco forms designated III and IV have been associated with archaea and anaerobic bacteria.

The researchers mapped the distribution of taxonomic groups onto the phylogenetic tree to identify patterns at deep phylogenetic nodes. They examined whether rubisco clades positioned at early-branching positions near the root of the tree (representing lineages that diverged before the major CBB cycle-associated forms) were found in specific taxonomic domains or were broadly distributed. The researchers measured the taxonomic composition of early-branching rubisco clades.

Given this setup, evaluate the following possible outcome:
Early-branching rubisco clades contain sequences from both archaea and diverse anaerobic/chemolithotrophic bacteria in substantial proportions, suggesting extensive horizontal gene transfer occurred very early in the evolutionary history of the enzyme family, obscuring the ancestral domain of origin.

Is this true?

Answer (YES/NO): NO